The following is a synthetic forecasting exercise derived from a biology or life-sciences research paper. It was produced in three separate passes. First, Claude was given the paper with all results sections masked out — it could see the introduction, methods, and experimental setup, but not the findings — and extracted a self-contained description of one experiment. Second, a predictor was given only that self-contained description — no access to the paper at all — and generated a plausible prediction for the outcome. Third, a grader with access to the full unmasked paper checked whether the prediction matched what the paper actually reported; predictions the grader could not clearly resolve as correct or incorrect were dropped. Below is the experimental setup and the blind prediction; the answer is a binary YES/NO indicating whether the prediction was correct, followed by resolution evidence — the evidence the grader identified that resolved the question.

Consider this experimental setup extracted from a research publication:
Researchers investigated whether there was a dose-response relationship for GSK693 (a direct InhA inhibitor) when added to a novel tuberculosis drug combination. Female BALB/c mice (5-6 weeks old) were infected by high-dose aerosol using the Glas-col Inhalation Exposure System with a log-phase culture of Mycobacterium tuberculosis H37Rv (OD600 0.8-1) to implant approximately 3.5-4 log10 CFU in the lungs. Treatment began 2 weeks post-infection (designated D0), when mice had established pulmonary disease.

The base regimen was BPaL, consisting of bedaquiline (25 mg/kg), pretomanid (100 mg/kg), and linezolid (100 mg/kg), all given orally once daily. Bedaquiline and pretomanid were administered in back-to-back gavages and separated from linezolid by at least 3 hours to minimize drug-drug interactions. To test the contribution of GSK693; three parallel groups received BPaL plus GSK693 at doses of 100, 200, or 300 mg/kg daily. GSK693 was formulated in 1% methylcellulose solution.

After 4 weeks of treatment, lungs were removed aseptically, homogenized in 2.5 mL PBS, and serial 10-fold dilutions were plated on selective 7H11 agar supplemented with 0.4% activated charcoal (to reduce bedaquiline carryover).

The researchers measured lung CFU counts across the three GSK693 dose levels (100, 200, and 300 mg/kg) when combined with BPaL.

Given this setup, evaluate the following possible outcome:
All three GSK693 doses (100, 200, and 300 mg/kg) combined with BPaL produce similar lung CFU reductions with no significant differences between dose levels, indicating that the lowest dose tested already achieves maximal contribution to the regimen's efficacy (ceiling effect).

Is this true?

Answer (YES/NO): NO